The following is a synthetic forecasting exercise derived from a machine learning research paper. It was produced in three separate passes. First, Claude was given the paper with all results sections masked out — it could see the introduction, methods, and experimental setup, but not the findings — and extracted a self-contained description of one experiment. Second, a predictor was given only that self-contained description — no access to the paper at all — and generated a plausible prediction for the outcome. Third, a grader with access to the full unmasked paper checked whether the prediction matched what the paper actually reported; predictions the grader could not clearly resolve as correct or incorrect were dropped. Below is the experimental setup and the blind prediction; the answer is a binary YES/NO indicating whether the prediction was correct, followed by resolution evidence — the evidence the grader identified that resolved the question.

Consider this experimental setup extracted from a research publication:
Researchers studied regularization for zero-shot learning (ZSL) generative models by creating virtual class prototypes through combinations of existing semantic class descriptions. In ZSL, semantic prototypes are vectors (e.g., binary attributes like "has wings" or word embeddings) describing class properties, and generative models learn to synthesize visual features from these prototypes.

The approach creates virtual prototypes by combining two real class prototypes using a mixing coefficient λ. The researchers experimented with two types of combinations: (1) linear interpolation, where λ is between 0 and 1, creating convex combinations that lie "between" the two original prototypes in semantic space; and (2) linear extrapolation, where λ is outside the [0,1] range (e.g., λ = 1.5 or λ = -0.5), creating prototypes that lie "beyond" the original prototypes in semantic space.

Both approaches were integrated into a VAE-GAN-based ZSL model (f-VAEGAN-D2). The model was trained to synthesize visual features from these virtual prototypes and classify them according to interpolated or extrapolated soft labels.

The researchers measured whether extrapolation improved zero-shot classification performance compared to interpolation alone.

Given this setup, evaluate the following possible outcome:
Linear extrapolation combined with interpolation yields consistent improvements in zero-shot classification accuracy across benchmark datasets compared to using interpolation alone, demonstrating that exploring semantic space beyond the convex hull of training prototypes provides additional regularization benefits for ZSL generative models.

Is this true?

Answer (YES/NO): NO